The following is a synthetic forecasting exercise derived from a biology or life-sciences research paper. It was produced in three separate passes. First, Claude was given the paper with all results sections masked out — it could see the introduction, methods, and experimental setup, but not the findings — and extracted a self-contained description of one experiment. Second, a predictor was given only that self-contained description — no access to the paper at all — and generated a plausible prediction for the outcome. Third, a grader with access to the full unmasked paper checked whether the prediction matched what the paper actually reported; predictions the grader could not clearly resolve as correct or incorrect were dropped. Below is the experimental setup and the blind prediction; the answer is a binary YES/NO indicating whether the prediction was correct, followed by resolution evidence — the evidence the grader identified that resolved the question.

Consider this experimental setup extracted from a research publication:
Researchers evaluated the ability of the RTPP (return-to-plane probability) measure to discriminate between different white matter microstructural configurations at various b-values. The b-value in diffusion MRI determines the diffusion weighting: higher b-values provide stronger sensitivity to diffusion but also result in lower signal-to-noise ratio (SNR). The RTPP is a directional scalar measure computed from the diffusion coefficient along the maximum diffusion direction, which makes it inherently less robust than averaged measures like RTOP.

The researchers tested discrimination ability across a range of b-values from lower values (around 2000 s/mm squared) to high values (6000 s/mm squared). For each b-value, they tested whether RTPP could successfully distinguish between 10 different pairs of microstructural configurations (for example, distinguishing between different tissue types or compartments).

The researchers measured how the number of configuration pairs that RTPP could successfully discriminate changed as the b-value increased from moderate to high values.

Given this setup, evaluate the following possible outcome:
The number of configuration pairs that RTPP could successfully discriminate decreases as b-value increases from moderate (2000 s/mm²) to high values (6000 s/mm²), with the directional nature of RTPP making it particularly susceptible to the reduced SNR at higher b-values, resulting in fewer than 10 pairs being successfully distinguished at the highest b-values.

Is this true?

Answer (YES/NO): YES